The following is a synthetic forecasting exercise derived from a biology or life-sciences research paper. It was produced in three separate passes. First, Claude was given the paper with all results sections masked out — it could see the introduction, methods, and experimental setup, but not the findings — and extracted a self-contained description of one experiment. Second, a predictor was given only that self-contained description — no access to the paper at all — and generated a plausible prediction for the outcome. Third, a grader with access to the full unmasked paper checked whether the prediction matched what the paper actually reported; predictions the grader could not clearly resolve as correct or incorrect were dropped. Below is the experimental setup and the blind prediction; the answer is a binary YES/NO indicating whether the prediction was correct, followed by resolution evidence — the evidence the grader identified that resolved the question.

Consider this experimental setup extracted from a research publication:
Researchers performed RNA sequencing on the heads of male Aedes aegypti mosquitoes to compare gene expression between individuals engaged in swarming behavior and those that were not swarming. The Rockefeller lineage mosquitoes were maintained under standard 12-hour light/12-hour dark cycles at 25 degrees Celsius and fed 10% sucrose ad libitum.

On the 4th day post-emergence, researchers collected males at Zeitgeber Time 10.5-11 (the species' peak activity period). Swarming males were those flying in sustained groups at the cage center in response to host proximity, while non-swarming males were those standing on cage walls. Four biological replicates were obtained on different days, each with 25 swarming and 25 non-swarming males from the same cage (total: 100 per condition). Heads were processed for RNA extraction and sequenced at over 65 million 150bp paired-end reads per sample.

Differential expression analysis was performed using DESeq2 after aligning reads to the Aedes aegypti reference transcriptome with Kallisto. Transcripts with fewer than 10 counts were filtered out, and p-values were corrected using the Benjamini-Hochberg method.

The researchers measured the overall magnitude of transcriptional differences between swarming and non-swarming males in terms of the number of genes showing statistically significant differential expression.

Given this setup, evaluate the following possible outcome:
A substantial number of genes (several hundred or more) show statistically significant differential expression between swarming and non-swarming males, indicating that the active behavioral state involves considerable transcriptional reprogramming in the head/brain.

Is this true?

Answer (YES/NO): NO